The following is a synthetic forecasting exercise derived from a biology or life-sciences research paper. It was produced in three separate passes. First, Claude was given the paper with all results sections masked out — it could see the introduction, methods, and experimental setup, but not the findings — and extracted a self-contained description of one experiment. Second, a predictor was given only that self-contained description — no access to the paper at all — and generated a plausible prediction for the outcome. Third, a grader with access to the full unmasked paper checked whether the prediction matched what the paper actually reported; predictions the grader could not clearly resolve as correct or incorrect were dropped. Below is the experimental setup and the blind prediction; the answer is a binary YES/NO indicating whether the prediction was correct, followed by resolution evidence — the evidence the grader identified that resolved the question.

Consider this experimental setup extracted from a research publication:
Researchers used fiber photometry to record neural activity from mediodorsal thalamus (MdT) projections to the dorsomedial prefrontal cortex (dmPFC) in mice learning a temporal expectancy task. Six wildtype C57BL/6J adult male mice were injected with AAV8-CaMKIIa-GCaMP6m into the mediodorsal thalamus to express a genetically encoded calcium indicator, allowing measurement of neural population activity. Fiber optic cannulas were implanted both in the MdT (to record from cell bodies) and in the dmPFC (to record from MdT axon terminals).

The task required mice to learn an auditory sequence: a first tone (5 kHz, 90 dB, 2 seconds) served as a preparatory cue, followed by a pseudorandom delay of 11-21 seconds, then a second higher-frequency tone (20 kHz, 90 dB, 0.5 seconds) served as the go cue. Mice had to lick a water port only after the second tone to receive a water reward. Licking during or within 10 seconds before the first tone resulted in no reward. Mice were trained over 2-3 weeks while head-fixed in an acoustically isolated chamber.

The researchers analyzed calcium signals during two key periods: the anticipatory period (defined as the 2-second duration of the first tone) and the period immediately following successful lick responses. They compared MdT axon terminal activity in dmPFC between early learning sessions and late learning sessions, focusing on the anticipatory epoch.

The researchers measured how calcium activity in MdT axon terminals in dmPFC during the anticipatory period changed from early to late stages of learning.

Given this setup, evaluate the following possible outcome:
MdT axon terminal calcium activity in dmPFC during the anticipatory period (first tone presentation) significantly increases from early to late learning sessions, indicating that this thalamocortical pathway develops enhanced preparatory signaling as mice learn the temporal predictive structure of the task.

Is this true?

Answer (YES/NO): YES